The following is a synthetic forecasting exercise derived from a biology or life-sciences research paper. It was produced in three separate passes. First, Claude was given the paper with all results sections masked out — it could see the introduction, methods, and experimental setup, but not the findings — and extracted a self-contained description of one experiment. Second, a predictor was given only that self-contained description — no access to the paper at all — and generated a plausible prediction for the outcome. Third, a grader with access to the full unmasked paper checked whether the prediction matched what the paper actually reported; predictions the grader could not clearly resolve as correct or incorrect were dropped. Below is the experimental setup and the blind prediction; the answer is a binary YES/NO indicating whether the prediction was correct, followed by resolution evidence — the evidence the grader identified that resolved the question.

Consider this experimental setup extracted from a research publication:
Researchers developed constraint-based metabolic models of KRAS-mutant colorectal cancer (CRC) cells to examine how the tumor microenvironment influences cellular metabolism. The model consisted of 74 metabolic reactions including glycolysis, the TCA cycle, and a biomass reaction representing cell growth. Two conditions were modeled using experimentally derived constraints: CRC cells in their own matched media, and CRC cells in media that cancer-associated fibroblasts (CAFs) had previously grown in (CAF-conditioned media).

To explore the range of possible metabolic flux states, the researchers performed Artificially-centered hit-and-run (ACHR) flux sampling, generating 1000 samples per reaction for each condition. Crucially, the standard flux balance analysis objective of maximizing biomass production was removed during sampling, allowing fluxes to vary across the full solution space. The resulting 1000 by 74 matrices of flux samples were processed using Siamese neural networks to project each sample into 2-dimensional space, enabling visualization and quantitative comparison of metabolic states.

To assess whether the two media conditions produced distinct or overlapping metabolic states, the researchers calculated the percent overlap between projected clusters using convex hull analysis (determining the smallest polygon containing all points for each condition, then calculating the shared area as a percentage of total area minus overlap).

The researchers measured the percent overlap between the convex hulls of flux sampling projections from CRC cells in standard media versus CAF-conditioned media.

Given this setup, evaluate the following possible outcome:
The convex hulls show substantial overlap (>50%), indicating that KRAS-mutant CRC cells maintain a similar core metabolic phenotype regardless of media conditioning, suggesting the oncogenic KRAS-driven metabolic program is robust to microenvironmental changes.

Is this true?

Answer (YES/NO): NO